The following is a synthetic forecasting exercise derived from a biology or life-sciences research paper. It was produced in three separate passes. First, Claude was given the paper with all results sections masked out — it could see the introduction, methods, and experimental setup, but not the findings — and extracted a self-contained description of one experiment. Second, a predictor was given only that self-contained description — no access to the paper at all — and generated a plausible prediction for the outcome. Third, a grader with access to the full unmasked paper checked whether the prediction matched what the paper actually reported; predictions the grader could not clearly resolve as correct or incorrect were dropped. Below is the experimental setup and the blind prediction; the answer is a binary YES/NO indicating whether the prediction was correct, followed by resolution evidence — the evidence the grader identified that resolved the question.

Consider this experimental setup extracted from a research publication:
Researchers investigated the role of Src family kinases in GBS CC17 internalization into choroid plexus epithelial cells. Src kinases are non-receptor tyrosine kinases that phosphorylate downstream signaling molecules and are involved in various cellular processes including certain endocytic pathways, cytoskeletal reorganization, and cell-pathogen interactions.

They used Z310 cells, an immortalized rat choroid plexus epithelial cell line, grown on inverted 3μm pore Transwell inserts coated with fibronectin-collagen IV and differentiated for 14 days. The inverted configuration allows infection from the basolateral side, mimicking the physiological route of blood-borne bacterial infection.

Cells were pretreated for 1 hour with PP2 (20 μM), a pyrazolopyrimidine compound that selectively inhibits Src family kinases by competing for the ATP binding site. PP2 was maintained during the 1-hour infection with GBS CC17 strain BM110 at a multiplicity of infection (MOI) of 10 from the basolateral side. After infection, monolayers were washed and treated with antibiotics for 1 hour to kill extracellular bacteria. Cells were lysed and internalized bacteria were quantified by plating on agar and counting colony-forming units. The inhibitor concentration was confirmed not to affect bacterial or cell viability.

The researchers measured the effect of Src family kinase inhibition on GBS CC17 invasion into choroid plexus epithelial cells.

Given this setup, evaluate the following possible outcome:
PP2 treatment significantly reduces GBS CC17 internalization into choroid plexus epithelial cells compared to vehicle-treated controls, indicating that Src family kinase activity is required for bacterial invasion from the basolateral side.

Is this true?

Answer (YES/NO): NO